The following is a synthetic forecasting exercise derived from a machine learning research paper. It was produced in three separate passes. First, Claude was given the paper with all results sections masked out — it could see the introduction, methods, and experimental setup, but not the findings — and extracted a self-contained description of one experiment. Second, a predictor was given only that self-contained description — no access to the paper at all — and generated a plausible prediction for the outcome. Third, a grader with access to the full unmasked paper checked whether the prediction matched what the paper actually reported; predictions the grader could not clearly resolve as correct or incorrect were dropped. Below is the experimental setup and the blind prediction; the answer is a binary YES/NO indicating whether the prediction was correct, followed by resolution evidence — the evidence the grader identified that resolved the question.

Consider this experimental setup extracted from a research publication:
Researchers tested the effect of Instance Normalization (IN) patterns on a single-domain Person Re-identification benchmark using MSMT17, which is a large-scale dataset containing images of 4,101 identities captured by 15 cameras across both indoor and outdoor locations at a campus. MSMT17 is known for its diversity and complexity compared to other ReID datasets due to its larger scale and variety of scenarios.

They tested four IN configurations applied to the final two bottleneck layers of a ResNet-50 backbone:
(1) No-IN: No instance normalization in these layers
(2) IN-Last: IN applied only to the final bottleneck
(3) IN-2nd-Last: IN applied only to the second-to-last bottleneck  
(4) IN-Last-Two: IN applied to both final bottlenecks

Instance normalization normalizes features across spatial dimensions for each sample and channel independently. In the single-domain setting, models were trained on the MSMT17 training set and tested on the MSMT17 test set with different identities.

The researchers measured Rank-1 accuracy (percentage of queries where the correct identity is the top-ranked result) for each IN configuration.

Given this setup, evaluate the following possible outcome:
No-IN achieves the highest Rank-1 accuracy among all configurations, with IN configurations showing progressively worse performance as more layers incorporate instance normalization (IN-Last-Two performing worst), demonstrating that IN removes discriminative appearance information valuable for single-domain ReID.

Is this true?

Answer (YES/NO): NO